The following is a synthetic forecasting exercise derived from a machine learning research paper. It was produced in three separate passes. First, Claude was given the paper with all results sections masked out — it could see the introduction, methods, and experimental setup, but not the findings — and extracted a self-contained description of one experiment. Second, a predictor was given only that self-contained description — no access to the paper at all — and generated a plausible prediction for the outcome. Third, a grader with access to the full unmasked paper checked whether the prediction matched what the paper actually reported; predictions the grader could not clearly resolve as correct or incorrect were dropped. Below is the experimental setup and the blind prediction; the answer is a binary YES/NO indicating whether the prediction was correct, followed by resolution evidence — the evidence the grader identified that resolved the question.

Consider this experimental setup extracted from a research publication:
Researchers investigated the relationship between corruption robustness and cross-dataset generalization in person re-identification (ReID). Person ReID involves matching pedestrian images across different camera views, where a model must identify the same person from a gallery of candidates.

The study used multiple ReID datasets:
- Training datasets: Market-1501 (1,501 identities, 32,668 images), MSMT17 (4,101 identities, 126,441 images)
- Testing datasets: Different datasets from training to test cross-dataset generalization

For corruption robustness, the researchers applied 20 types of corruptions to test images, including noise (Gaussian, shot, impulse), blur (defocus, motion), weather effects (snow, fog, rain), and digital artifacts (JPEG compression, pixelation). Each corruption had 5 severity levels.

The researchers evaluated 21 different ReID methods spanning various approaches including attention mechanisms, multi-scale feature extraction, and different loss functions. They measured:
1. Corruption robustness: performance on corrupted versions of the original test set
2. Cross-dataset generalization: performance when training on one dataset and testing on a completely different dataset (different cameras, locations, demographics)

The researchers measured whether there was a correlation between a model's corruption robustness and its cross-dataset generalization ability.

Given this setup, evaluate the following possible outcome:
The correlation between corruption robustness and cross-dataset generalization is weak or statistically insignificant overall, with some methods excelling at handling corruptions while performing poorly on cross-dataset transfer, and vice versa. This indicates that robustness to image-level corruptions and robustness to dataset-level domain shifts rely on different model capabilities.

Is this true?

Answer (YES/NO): NO